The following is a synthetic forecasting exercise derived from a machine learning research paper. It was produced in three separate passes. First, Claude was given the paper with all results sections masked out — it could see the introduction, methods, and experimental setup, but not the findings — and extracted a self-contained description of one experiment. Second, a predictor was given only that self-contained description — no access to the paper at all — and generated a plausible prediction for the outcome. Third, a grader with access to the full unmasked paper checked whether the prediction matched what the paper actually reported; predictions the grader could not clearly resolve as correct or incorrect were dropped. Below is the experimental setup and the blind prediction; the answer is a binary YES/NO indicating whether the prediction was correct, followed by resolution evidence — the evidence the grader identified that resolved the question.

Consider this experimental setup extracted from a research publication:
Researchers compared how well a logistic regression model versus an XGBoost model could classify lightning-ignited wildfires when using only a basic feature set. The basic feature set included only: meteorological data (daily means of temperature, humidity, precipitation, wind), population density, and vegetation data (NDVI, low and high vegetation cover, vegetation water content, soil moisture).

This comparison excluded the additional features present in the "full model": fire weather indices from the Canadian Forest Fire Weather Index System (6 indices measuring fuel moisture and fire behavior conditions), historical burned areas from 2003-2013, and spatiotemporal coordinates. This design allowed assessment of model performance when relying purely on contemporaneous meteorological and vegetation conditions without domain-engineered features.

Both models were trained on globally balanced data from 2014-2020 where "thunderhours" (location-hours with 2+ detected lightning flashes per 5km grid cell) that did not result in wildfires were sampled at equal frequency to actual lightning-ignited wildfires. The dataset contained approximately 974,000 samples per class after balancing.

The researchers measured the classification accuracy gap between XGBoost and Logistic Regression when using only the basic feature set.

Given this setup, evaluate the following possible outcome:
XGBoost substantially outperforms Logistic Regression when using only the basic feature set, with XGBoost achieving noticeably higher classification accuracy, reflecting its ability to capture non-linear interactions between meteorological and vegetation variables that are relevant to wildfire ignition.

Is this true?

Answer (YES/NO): YES